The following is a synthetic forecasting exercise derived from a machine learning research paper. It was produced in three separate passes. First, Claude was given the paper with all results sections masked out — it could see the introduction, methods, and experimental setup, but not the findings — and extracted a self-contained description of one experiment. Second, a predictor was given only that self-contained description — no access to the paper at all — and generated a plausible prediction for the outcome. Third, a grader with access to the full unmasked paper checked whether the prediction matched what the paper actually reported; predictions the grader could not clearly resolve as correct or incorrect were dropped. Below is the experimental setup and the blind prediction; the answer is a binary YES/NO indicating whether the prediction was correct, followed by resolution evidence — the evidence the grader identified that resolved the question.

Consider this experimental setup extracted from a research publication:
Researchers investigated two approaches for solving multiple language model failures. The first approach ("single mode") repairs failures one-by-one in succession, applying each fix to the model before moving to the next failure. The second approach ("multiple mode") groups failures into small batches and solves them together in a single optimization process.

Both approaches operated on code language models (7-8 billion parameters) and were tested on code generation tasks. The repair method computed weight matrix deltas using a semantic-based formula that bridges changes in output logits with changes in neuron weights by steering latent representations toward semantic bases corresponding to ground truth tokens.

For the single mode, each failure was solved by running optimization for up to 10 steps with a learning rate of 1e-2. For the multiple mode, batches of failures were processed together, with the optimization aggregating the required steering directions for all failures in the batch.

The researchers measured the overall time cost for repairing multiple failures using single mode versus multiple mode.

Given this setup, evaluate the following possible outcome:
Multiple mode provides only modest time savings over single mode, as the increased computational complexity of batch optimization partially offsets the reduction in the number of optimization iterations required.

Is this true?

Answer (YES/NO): NO